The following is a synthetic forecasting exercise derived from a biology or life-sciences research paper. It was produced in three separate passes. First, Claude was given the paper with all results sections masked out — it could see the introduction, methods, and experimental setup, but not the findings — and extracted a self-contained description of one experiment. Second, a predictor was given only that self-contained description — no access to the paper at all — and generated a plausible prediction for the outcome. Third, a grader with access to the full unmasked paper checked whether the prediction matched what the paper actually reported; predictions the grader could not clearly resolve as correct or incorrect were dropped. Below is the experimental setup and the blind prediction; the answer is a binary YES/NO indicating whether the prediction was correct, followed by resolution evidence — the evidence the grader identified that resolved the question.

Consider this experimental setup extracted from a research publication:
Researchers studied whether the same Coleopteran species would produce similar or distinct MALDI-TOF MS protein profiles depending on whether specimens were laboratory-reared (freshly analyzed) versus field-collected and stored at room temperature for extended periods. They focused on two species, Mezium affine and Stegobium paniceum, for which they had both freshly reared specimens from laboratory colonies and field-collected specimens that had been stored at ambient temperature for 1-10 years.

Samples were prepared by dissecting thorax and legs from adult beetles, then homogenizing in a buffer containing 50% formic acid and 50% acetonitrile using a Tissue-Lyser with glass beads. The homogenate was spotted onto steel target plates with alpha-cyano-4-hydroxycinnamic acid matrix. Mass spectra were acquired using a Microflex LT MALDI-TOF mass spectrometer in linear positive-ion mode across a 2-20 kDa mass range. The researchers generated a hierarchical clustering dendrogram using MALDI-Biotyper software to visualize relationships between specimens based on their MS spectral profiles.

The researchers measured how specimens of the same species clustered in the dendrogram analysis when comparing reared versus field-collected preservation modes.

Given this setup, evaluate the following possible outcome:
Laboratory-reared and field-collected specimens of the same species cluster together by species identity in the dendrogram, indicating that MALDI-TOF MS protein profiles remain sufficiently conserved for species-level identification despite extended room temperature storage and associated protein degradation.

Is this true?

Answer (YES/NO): YES